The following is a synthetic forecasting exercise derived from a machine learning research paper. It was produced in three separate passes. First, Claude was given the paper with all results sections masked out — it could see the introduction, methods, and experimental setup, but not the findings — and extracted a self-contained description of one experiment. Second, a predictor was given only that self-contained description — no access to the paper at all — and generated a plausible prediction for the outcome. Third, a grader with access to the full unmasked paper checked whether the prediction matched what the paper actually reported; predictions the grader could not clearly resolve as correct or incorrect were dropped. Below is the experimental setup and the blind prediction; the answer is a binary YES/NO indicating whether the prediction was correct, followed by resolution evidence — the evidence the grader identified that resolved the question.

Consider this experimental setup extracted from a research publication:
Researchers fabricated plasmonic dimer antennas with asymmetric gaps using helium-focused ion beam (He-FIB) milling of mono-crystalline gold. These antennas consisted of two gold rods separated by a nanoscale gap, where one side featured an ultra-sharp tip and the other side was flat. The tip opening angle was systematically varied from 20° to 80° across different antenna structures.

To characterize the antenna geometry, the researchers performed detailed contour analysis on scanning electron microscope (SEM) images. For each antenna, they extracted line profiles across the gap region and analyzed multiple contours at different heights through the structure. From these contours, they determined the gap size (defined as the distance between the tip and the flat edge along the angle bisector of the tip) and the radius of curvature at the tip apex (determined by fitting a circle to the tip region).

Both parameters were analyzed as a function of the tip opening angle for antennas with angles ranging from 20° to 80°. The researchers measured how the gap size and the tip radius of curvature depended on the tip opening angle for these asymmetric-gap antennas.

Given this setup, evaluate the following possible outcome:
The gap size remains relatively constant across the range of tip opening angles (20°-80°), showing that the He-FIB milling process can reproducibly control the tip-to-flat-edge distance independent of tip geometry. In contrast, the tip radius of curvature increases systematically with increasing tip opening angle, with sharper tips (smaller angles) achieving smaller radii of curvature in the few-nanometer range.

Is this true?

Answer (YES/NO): YES